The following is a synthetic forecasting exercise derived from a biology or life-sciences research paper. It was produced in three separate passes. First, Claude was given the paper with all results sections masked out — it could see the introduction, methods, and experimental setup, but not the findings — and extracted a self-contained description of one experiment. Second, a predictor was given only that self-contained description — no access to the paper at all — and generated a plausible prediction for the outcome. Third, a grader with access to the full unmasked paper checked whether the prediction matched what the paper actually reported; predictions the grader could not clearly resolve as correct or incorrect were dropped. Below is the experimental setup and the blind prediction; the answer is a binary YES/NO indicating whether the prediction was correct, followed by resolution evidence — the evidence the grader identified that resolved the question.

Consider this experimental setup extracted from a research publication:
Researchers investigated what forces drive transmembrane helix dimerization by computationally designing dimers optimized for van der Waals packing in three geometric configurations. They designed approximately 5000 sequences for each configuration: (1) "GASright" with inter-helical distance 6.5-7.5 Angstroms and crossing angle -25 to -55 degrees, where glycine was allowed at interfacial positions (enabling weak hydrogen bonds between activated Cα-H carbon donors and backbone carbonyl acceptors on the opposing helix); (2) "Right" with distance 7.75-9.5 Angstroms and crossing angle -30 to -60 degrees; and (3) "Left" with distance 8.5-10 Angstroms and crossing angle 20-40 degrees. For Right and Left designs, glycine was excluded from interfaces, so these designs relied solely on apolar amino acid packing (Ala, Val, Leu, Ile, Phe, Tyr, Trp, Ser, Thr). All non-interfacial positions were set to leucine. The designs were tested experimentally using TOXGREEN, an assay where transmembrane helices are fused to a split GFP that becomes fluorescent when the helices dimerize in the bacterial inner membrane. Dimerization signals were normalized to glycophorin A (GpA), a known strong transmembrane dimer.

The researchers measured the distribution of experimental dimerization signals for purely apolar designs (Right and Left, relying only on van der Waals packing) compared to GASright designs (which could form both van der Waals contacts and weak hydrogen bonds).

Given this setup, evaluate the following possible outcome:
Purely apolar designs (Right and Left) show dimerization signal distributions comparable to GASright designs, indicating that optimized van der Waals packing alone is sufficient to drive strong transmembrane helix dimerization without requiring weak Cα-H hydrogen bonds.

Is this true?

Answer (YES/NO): NO